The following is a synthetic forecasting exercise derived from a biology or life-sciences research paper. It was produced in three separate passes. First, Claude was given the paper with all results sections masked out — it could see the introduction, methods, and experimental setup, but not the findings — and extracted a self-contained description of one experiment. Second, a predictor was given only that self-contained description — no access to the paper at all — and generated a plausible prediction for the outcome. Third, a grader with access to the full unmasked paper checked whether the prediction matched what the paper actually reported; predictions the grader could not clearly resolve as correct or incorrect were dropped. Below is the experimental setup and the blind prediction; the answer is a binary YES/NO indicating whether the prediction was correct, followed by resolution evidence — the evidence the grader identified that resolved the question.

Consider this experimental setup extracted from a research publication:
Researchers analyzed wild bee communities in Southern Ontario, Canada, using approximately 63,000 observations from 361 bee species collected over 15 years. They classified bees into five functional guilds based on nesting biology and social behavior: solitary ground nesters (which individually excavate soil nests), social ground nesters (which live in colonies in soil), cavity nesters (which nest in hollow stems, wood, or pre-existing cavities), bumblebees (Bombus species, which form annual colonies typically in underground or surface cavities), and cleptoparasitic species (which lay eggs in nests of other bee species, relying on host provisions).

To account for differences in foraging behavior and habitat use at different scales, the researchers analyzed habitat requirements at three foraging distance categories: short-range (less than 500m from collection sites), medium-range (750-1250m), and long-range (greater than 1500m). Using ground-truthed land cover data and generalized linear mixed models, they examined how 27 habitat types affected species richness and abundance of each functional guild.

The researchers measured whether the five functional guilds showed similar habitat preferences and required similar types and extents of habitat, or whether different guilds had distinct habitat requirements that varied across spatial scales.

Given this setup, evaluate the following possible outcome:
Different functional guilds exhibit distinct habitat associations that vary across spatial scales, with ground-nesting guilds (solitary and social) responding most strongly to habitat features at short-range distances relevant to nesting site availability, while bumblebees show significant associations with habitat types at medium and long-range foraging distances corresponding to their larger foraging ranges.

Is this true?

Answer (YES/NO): NO